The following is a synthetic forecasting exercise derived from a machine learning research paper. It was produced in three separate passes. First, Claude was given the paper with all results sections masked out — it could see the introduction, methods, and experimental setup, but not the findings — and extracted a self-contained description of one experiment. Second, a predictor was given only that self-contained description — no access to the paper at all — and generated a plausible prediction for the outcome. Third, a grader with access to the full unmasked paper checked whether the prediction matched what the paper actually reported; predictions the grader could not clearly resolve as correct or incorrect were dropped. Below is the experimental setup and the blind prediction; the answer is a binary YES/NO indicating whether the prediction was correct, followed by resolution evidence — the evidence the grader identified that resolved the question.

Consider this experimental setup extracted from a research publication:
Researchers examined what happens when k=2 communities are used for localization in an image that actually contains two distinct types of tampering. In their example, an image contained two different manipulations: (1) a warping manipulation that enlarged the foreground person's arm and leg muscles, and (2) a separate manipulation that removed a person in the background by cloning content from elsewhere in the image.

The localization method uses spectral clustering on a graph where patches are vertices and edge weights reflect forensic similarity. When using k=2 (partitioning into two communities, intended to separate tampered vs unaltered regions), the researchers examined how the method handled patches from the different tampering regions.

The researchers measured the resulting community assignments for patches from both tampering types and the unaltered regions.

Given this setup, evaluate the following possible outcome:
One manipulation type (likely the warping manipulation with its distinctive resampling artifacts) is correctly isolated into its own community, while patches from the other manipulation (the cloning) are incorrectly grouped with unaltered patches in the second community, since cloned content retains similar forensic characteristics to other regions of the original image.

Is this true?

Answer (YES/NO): NO